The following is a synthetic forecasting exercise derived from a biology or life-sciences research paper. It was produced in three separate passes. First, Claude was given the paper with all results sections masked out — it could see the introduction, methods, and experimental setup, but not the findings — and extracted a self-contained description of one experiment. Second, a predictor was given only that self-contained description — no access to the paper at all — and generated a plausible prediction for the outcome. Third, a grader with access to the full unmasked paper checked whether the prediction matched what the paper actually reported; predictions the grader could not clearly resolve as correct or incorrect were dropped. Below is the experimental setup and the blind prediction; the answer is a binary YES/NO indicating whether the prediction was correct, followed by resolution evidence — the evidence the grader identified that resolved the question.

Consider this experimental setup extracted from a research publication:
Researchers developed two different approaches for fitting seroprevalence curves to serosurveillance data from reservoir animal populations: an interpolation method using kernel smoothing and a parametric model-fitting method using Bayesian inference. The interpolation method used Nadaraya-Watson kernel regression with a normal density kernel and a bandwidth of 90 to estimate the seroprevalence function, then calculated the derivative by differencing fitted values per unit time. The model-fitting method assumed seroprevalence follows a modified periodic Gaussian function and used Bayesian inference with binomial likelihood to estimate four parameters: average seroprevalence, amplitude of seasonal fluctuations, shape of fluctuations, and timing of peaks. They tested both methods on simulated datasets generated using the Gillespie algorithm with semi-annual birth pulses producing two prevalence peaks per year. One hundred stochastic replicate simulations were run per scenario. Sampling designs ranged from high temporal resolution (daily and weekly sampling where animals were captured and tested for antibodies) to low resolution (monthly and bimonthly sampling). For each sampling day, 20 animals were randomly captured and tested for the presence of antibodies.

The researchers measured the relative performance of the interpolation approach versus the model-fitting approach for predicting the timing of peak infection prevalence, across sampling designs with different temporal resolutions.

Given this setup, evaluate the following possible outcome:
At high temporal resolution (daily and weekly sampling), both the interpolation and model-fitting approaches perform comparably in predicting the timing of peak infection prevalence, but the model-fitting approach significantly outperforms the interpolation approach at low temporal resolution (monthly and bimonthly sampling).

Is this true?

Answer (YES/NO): NO